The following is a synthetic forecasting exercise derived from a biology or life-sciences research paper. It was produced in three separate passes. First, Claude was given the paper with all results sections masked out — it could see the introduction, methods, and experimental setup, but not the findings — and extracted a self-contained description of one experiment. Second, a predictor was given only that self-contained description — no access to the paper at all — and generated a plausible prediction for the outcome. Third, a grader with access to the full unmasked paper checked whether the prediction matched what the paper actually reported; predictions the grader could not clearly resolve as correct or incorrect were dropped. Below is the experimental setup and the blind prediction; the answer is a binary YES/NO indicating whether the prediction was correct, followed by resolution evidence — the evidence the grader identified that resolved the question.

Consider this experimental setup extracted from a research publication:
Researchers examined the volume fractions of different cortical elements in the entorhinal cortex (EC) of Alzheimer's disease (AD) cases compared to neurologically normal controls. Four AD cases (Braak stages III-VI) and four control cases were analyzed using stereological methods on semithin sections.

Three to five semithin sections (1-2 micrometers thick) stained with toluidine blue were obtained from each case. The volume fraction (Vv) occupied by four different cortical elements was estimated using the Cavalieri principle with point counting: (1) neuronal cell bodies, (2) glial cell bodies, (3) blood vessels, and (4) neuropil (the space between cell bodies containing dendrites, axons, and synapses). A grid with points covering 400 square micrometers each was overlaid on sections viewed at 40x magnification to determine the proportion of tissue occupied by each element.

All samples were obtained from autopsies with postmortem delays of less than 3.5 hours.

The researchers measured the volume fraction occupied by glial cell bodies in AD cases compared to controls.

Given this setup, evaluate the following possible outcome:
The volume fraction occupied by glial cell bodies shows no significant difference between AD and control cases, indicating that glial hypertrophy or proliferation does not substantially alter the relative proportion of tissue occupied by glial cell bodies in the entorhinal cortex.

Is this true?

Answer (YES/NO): NO